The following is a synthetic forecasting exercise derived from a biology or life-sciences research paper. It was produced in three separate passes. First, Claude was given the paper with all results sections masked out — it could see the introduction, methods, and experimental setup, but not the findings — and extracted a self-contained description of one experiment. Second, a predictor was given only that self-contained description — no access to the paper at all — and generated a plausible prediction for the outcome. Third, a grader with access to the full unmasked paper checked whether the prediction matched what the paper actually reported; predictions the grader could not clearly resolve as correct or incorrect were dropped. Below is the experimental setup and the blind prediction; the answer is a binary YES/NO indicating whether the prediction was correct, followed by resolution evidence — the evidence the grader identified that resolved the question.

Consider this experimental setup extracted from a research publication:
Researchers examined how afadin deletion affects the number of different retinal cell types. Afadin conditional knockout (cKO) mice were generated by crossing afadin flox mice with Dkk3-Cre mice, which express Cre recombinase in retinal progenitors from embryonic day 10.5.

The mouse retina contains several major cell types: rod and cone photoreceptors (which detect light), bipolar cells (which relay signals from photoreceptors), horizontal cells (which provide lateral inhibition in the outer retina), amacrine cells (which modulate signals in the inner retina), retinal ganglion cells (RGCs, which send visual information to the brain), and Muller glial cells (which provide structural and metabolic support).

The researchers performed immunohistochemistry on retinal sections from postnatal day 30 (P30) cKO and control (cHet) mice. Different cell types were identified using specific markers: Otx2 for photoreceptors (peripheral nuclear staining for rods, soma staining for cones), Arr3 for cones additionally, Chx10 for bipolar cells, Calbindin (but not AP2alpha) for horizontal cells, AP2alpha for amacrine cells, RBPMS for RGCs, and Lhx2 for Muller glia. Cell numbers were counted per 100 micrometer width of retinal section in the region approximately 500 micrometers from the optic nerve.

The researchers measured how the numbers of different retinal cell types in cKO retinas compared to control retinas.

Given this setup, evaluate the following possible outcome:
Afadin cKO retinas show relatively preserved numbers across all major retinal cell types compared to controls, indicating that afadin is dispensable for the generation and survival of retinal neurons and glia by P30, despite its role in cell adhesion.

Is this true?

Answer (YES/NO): NO